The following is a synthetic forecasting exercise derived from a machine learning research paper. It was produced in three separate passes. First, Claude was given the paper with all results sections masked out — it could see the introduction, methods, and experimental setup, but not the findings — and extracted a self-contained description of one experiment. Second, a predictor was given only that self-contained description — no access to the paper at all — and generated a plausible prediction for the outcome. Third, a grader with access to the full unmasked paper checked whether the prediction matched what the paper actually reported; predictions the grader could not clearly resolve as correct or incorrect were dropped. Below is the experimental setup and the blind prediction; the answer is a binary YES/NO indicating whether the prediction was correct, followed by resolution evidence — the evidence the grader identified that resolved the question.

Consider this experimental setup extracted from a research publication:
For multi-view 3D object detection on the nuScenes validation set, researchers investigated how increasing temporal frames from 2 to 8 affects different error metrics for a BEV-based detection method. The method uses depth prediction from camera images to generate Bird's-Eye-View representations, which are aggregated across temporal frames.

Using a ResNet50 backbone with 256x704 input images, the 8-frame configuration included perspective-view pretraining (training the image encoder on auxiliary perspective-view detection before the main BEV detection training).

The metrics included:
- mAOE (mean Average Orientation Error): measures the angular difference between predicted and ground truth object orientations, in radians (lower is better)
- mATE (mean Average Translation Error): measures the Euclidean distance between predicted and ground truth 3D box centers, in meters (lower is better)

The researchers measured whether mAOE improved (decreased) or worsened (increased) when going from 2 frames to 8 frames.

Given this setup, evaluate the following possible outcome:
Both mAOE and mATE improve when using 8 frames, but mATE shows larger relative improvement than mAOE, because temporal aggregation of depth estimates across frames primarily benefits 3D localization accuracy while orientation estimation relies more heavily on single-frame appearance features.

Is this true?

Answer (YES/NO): NO